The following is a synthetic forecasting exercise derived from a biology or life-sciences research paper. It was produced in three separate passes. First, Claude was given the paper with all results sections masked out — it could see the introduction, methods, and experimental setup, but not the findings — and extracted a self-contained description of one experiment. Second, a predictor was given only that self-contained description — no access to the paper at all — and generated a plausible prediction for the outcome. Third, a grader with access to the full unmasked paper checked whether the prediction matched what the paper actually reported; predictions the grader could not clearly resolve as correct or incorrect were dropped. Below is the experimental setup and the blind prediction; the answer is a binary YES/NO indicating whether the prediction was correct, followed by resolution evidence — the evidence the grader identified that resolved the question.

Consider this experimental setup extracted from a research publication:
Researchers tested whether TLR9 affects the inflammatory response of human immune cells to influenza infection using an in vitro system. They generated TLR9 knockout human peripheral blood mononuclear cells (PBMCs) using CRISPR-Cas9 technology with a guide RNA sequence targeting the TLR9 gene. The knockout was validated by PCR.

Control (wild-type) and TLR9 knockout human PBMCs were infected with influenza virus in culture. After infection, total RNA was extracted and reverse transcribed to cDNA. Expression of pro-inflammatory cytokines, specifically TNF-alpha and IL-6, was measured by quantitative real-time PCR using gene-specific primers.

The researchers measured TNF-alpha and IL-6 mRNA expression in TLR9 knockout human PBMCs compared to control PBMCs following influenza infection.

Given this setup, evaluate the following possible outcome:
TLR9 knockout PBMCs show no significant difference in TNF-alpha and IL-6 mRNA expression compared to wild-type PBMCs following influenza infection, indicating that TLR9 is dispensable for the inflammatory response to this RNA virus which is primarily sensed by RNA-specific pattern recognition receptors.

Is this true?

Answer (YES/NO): NO